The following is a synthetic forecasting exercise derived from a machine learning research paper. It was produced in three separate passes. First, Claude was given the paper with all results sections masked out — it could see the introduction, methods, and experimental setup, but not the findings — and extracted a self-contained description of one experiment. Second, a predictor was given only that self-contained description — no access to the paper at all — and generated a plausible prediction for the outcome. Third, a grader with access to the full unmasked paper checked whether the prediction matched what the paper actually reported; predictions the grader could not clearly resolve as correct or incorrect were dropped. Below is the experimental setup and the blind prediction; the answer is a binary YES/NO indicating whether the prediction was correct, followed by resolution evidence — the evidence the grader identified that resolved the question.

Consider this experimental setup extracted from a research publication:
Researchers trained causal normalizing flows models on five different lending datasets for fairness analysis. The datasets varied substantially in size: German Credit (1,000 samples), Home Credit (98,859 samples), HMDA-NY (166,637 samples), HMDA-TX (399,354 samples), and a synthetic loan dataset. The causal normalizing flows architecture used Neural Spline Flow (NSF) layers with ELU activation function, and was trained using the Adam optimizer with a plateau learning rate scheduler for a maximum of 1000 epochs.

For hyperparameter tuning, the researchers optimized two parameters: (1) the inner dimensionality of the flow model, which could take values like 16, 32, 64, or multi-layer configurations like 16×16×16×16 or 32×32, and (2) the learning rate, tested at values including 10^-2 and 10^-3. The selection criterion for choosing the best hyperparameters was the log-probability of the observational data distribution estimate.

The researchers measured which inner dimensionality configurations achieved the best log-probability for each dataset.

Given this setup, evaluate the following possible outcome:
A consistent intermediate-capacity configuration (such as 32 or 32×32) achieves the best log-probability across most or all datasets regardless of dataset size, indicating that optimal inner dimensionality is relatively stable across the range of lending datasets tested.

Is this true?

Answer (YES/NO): NO